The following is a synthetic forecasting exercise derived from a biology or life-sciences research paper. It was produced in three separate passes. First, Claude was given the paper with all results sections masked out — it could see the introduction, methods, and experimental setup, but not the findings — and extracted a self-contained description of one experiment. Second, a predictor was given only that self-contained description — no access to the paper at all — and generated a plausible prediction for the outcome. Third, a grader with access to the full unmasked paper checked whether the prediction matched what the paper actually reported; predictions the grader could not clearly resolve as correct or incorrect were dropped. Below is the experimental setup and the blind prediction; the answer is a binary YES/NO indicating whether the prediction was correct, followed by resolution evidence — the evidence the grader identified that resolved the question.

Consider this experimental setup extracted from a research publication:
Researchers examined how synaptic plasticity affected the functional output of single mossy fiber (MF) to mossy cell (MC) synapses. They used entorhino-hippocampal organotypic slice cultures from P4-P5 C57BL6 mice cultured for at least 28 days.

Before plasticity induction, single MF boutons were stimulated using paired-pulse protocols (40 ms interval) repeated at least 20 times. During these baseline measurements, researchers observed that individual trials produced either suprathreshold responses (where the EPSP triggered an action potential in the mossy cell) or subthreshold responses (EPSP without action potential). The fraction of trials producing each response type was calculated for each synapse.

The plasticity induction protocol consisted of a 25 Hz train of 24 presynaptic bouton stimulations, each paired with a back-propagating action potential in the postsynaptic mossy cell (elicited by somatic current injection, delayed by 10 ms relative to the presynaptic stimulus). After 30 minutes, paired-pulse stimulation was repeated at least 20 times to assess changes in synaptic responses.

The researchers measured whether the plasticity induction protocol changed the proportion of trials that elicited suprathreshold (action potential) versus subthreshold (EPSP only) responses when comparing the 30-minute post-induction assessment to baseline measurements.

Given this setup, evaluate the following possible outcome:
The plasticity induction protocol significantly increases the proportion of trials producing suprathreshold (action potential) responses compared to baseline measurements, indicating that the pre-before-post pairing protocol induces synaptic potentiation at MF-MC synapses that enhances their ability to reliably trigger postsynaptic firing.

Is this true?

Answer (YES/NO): YES